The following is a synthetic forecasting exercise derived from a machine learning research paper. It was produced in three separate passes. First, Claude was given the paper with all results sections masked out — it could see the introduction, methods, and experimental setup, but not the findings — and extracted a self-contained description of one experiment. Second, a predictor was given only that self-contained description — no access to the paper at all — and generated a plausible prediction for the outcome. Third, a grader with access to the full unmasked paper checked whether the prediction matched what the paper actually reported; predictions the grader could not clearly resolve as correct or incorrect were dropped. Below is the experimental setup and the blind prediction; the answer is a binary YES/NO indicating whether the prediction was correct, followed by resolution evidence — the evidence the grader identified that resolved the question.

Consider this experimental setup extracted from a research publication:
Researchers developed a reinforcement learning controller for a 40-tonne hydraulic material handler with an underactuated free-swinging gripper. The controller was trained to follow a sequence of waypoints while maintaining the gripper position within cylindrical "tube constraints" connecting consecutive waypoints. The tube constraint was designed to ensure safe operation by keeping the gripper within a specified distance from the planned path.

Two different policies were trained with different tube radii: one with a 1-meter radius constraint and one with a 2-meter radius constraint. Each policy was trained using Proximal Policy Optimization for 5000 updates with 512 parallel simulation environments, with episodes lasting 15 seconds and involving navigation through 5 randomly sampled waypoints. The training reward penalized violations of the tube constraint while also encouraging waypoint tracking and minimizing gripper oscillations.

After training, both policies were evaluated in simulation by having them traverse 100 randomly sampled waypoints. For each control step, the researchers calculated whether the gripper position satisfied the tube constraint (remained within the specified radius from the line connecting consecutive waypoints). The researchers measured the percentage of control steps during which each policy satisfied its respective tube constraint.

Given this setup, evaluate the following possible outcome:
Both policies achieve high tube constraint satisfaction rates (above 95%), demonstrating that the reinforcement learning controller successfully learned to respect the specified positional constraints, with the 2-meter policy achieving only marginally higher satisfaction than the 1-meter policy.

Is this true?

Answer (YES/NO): NO